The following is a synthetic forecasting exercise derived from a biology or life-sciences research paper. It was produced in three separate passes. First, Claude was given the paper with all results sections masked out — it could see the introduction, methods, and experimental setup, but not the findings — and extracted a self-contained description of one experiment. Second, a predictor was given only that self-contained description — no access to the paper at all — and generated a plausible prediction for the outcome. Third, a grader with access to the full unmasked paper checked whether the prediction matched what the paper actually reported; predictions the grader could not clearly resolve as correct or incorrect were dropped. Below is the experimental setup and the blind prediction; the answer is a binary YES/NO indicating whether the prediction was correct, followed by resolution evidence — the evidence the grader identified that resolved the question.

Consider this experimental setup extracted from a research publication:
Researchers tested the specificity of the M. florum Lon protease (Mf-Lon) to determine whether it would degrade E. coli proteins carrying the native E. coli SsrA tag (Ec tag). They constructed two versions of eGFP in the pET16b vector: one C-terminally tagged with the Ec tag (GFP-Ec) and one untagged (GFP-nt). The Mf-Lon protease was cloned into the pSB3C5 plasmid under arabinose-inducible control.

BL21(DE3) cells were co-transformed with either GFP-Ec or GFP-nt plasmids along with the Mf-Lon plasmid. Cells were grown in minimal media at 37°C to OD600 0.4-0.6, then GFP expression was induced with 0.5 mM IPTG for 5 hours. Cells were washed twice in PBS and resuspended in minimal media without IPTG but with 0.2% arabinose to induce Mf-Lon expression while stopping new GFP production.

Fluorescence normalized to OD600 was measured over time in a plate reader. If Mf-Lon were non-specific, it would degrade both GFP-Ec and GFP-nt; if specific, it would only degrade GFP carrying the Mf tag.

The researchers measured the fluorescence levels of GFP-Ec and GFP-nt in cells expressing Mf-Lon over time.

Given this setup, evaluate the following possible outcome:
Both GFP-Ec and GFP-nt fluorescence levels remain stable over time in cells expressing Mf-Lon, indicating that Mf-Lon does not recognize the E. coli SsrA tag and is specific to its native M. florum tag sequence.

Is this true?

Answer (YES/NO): NO